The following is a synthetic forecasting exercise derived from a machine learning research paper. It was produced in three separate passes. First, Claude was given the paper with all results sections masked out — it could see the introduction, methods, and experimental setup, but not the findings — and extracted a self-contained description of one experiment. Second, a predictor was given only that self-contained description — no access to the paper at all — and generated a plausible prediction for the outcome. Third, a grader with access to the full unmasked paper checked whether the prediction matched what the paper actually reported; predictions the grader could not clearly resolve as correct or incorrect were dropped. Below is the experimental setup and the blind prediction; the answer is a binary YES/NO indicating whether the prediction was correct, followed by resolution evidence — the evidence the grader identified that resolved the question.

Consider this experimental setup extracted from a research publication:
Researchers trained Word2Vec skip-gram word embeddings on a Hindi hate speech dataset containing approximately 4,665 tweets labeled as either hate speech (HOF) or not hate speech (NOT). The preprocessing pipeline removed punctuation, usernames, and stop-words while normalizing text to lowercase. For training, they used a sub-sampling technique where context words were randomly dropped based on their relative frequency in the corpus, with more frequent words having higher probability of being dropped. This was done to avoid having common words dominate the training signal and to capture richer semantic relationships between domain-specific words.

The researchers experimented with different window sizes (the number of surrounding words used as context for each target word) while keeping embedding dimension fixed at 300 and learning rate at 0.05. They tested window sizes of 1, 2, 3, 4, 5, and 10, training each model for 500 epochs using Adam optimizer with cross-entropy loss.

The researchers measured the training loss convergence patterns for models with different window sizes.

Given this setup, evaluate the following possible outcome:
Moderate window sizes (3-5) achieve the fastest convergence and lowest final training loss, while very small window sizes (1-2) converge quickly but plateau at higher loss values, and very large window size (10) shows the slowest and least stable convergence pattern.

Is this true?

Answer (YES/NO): NO